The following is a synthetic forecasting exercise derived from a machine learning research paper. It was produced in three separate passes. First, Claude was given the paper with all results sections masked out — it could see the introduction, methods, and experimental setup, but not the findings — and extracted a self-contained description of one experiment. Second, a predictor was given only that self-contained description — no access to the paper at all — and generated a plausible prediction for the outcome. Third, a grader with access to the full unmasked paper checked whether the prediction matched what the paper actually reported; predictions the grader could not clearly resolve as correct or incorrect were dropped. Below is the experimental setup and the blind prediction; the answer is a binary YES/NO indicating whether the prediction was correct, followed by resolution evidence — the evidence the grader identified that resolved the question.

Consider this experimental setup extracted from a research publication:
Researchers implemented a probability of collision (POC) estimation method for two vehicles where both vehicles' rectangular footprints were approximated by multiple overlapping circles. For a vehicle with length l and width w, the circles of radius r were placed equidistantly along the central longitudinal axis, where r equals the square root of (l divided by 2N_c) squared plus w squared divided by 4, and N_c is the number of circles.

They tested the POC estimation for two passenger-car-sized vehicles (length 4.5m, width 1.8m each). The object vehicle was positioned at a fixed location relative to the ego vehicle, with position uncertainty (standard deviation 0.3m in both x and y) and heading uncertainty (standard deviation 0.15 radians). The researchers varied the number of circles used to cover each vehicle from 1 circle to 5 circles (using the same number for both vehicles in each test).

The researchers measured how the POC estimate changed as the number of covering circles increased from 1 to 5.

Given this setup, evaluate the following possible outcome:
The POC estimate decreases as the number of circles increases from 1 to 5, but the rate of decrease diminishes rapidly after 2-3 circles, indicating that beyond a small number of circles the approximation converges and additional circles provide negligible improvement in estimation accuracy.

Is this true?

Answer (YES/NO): YES